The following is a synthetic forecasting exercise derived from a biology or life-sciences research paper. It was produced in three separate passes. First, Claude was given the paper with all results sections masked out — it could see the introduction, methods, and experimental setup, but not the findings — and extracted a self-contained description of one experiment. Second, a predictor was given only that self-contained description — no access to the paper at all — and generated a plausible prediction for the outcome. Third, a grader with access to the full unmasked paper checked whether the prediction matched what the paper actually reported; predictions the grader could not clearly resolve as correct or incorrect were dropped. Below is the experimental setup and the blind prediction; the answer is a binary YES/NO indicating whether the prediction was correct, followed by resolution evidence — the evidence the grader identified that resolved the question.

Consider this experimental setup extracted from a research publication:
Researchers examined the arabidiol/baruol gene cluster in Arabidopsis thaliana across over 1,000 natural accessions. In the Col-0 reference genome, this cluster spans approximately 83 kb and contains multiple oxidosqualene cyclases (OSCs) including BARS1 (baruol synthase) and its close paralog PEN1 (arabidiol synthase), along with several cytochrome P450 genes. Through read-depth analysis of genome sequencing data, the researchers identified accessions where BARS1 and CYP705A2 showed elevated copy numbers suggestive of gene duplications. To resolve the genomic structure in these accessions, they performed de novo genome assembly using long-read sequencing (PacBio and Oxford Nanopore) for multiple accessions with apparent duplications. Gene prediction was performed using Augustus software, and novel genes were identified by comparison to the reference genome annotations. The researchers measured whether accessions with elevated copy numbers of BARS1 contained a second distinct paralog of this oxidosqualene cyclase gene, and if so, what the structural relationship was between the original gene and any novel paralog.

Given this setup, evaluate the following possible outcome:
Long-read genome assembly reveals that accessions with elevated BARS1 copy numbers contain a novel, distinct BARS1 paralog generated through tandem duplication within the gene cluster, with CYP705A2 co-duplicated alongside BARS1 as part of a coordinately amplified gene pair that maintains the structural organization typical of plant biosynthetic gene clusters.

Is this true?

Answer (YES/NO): NO